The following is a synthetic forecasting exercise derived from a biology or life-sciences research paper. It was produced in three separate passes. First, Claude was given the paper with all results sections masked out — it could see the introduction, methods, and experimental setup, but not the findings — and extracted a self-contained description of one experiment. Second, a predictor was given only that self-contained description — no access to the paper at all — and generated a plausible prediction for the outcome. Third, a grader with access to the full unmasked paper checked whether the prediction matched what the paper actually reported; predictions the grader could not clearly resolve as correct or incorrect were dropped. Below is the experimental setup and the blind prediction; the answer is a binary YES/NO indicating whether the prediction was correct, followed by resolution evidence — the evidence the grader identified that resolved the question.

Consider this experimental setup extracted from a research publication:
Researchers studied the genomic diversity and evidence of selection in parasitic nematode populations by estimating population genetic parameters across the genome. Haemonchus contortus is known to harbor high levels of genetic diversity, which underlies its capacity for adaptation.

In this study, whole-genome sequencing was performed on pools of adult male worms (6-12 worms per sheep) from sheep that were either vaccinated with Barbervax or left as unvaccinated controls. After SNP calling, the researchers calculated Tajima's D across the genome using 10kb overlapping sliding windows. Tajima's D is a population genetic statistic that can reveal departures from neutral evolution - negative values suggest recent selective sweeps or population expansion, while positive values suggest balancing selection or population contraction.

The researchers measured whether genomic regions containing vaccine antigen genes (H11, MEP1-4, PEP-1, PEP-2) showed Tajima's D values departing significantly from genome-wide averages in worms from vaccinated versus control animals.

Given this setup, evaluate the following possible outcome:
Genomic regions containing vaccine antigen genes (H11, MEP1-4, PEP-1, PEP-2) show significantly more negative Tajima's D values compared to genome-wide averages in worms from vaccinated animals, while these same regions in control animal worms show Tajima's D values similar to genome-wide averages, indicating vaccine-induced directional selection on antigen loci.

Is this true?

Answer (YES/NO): NO